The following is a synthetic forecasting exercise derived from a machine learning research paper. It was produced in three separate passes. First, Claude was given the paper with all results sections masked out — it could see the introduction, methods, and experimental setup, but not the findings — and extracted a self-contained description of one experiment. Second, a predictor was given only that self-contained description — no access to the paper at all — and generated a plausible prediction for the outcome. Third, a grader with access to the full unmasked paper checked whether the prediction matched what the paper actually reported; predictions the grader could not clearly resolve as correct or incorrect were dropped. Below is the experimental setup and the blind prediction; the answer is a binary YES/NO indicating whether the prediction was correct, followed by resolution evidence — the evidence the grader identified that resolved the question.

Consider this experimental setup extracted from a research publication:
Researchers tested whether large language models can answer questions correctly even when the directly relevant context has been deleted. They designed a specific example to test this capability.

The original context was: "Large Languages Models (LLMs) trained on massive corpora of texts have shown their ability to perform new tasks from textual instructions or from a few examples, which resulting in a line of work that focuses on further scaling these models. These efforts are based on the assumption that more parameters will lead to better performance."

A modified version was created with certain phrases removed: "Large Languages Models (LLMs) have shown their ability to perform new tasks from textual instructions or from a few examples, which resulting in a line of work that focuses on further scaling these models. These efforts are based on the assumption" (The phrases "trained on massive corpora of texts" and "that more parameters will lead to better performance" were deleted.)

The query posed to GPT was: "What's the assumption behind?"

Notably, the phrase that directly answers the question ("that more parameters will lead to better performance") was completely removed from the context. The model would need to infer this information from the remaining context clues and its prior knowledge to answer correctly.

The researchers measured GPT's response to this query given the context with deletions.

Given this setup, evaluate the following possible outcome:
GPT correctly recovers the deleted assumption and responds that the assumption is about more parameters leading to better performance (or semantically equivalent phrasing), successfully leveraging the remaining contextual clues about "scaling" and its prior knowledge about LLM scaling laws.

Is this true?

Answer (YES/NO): YES